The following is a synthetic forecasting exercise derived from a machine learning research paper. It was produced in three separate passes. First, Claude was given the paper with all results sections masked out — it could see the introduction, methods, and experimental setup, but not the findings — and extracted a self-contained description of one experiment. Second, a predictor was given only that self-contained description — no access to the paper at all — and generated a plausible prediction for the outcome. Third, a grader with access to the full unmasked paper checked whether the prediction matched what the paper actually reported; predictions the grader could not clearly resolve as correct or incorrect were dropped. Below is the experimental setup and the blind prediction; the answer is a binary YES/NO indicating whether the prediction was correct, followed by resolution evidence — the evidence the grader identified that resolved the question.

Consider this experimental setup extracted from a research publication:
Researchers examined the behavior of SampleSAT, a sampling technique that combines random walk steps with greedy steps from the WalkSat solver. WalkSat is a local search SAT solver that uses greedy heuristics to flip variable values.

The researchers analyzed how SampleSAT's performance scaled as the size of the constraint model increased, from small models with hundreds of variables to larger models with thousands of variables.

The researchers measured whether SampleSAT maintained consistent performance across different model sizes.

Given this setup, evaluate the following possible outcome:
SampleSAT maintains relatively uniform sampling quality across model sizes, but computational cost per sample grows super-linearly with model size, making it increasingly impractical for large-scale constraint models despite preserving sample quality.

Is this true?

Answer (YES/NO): NO